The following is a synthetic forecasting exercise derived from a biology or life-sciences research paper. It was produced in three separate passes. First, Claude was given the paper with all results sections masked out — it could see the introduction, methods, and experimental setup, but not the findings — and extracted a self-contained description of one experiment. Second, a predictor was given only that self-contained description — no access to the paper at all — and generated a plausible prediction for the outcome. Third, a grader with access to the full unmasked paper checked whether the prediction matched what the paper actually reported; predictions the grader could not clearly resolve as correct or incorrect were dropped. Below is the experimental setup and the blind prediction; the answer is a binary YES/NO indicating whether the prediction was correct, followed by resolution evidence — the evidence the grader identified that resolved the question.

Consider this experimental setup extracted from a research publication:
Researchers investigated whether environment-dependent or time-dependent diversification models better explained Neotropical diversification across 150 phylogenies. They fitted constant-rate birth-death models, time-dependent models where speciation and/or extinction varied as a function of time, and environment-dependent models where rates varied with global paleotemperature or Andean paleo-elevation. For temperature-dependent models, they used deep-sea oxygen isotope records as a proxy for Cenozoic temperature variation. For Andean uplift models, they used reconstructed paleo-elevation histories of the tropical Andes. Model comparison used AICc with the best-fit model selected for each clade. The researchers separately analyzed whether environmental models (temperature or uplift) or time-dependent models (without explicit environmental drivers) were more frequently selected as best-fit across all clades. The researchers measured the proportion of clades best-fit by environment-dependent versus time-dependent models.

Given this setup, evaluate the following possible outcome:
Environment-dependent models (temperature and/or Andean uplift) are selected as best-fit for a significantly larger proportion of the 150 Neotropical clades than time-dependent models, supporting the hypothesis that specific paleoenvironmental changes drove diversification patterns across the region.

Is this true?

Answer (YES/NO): YES